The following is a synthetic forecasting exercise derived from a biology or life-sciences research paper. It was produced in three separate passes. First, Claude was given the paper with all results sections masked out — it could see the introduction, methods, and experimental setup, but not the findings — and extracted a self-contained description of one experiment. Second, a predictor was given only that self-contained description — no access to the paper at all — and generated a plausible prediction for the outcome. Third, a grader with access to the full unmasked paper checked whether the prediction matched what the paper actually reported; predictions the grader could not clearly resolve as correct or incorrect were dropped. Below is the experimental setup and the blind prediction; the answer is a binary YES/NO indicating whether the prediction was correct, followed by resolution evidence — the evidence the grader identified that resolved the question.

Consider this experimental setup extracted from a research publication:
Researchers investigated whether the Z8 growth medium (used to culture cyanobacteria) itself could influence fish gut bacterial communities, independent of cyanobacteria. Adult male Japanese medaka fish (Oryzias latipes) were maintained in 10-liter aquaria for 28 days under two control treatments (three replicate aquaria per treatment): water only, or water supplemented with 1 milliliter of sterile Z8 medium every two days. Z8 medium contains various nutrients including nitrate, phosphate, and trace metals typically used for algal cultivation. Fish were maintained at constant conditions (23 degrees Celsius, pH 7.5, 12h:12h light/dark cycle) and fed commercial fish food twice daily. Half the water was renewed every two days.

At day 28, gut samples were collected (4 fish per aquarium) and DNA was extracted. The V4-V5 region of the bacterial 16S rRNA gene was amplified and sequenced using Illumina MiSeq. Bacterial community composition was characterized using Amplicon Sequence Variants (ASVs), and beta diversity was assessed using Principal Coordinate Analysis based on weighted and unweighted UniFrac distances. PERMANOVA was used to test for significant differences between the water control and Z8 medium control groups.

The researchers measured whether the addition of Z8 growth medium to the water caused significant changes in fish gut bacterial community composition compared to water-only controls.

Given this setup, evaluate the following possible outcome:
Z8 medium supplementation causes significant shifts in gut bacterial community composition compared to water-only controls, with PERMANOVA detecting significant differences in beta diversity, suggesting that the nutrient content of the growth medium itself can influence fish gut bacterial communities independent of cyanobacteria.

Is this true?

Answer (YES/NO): YES